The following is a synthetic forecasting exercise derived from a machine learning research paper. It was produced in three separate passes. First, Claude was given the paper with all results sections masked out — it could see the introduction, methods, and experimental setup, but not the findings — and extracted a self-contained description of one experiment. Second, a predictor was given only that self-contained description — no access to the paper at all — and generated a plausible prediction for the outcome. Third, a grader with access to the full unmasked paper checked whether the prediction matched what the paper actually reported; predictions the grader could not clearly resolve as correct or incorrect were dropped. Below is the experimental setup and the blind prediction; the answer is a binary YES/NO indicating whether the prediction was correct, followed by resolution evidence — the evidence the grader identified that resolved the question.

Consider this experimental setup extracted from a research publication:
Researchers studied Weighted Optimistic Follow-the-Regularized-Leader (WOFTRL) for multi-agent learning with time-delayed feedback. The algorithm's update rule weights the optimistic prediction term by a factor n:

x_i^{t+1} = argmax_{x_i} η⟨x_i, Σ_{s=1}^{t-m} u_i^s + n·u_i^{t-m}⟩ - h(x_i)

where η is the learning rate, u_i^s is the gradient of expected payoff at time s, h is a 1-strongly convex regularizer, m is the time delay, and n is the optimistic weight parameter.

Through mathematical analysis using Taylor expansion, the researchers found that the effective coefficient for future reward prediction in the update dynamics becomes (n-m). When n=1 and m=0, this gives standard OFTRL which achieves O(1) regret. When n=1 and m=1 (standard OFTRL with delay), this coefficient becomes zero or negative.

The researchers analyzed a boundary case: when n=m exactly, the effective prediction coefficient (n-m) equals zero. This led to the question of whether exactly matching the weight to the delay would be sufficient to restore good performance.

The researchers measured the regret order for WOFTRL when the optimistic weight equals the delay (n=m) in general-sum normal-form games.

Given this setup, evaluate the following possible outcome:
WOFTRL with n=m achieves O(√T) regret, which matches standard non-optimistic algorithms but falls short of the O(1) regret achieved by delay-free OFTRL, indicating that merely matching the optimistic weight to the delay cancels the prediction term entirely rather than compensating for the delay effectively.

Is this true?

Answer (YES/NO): YES